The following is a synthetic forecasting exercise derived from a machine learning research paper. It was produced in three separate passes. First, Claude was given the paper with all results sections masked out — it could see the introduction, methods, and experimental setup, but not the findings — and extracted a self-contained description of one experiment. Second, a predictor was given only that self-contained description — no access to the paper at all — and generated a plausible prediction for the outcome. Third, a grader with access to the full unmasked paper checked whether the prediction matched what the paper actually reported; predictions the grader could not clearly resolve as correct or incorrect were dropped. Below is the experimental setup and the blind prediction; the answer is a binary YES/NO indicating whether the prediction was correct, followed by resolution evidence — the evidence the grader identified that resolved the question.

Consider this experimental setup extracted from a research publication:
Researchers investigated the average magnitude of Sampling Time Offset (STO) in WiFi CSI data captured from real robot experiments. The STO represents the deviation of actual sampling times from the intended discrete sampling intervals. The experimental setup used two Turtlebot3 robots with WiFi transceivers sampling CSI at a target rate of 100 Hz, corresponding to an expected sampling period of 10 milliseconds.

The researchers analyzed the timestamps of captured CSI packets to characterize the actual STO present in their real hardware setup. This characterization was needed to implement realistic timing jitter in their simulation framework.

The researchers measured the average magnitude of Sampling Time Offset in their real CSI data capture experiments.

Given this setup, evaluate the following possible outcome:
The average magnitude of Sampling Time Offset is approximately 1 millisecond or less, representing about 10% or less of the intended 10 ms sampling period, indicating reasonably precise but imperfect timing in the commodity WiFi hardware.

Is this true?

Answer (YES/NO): YES